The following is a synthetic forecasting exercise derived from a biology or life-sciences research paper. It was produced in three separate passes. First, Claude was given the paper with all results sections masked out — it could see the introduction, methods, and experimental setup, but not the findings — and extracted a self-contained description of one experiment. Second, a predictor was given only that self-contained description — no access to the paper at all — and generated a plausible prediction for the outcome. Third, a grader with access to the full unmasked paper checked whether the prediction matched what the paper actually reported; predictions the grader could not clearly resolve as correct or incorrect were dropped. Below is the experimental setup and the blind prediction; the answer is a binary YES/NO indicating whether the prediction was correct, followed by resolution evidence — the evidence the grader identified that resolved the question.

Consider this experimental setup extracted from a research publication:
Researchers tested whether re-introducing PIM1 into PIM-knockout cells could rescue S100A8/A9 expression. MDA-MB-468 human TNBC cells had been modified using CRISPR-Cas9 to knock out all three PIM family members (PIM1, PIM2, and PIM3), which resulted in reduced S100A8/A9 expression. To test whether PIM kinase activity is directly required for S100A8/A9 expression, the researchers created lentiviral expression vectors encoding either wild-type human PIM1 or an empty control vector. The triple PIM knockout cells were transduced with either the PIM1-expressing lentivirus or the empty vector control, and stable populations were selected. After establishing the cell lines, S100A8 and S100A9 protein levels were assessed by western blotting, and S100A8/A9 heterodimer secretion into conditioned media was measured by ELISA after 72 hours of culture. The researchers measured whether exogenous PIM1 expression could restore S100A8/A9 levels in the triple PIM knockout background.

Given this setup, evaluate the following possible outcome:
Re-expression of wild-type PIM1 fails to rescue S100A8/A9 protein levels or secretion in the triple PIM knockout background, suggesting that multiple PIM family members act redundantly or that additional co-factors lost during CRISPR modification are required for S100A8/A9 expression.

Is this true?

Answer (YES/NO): NO